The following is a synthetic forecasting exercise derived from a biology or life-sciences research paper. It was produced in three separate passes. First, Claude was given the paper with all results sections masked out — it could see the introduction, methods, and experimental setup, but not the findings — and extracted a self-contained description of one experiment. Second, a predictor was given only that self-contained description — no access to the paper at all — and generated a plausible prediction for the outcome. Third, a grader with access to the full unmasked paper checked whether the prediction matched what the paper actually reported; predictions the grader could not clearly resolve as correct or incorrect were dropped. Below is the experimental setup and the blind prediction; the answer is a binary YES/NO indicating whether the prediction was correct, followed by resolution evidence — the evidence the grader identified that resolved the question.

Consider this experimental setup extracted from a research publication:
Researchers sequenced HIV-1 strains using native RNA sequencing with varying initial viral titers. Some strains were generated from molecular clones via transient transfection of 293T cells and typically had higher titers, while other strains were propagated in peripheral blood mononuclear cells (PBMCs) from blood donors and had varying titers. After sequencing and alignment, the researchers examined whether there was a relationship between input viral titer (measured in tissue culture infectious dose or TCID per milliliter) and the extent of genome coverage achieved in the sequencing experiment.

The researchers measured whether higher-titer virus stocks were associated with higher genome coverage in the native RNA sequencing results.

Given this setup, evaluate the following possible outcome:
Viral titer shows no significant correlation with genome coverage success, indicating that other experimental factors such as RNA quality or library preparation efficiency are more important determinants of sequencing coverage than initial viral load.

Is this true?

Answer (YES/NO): NO